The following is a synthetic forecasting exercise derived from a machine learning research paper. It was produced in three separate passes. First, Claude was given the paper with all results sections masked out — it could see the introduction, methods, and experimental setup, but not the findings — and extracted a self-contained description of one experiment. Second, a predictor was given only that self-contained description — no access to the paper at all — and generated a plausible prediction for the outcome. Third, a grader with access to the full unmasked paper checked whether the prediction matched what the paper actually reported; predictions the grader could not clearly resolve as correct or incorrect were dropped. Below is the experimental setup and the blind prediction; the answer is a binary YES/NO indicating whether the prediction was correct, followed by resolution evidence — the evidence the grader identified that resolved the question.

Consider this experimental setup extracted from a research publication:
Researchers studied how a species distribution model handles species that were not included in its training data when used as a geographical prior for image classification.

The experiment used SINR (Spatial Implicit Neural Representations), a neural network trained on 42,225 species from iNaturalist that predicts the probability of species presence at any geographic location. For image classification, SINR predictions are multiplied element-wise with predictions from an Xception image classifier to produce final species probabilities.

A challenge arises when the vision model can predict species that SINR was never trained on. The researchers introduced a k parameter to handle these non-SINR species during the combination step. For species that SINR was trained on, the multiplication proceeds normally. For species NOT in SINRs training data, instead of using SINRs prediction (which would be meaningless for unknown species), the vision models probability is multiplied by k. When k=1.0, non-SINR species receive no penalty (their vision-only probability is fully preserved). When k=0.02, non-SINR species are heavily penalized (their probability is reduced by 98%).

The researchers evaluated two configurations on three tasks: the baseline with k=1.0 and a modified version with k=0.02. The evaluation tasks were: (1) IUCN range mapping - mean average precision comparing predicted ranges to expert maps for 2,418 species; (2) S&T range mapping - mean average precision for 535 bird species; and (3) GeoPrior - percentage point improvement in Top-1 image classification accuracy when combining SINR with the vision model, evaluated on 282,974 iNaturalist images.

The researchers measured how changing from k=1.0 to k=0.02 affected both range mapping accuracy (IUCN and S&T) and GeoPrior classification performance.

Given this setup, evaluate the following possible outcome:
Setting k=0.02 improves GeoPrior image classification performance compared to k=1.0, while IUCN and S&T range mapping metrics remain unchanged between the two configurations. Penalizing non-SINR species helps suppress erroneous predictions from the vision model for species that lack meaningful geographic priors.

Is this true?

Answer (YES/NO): YES